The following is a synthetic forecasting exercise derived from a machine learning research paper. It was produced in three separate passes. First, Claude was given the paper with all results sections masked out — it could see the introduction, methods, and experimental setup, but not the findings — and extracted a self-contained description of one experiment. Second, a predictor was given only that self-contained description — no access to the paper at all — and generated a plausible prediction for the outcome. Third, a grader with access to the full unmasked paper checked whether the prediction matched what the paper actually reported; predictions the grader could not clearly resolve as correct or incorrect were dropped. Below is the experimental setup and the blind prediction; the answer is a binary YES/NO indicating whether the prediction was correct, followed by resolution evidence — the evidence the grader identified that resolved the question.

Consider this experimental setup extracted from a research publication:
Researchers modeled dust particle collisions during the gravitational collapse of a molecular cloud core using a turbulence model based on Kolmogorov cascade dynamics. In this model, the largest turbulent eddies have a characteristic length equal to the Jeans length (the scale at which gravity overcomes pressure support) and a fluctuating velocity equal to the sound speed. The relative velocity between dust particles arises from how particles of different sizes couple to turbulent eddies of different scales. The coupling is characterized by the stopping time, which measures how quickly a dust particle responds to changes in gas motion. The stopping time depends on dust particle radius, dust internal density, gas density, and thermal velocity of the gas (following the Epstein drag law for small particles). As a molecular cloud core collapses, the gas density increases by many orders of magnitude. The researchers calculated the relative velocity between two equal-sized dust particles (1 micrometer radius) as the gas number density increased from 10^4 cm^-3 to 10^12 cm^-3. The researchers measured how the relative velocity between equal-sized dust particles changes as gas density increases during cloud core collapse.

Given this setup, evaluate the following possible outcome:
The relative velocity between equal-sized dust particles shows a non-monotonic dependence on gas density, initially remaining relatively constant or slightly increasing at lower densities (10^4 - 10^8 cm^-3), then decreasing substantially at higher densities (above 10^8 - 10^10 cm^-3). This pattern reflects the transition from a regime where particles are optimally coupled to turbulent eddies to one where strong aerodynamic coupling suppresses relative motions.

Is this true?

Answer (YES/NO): NO